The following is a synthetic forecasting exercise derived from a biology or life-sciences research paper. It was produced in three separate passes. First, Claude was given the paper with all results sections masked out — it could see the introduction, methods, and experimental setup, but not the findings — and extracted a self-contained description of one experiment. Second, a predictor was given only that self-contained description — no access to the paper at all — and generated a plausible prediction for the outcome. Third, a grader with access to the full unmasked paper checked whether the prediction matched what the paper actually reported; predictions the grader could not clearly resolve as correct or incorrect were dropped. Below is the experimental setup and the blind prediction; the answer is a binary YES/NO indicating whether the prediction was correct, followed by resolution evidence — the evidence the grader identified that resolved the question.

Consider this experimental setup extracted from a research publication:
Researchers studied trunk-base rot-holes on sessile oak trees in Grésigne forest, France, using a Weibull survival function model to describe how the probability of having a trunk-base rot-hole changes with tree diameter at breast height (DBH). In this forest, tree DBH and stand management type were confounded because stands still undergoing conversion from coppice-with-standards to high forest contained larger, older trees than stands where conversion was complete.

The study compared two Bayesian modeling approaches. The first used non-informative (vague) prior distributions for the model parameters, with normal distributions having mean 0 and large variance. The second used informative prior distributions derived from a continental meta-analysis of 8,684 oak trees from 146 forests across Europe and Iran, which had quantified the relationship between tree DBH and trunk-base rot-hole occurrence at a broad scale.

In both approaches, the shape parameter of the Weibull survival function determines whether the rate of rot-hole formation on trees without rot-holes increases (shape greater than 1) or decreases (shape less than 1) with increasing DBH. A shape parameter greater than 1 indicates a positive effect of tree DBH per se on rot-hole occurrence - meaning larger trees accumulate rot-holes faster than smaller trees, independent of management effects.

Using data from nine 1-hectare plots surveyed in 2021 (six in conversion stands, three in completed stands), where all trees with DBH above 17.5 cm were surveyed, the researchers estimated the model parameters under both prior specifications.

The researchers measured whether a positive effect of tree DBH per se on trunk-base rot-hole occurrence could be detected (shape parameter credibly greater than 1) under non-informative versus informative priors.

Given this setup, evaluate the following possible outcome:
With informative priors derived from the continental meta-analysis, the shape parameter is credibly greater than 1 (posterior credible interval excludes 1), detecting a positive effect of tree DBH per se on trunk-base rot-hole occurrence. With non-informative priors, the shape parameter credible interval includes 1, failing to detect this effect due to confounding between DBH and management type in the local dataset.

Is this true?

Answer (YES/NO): NO